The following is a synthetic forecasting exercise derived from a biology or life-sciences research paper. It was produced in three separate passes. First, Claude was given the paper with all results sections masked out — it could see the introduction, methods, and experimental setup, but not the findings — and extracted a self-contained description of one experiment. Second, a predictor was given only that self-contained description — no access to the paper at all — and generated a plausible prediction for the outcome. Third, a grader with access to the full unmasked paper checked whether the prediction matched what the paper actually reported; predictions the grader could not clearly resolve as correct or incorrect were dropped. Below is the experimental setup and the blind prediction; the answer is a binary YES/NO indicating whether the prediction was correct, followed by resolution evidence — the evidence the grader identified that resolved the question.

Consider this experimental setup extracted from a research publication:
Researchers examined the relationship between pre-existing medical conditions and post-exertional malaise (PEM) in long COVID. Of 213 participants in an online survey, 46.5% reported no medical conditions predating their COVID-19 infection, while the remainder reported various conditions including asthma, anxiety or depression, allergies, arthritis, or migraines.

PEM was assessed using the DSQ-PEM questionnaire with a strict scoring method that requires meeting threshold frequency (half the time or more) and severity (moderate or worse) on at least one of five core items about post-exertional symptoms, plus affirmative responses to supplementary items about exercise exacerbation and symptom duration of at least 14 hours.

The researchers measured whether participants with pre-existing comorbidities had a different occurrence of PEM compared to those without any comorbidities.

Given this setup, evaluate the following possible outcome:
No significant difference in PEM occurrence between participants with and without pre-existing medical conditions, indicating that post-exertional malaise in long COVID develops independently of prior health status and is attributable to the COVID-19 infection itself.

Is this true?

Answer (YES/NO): NO